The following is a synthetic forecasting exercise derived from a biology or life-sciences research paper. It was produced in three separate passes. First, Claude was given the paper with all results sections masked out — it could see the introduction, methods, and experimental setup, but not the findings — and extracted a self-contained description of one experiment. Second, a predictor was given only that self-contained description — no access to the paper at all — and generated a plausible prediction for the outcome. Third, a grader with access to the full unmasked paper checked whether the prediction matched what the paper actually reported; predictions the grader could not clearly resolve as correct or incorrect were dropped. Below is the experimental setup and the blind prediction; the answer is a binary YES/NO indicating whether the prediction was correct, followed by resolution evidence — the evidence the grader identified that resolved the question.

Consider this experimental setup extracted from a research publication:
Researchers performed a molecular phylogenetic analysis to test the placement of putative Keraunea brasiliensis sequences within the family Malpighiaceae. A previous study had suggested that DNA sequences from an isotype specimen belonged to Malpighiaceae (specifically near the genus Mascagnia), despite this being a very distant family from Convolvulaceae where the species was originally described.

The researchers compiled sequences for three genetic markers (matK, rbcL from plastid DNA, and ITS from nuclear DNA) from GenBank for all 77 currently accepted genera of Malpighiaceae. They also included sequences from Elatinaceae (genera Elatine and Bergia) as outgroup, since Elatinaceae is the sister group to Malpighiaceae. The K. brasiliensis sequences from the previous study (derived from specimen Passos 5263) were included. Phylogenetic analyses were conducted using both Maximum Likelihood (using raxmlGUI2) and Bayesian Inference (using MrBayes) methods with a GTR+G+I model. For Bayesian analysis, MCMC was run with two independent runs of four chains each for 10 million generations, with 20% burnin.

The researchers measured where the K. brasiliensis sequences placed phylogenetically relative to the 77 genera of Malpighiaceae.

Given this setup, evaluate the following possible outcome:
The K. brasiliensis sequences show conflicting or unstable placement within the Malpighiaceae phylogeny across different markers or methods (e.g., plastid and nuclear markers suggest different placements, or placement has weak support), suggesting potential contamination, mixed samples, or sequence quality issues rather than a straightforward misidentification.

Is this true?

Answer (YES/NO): NO